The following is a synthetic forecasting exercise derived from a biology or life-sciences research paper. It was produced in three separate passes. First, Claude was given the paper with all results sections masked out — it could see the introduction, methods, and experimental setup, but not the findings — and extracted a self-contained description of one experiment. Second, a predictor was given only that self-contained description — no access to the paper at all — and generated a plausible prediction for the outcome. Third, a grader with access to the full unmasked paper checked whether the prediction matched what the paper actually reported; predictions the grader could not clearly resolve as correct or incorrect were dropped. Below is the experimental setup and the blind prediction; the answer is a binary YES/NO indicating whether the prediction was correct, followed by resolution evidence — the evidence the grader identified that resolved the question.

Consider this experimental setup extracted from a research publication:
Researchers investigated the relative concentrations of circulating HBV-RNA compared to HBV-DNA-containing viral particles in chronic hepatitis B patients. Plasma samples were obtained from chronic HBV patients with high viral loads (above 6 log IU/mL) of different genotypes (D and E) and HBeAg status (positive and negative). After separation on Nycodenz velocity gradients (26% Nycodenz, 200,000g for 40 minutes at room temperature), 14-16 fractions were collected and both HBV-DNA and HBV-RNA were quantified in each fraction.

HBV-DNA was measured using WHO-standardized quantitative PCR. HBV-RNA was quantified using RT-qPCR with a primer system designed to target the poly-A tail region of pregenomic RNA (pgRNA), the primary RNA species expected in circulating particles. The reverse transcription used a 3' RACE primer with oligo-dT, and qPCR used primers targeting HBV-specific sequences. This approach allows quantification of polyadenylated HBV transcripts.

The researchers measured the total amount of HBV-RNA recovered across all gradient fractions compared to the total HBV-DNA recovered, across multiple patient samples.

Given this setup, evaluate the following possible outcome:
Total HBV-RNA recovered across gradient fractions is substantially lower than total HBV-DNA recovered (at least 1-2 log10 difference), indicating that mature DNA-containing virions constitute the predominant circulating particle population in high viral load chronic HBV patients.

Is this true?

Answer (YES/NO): YES